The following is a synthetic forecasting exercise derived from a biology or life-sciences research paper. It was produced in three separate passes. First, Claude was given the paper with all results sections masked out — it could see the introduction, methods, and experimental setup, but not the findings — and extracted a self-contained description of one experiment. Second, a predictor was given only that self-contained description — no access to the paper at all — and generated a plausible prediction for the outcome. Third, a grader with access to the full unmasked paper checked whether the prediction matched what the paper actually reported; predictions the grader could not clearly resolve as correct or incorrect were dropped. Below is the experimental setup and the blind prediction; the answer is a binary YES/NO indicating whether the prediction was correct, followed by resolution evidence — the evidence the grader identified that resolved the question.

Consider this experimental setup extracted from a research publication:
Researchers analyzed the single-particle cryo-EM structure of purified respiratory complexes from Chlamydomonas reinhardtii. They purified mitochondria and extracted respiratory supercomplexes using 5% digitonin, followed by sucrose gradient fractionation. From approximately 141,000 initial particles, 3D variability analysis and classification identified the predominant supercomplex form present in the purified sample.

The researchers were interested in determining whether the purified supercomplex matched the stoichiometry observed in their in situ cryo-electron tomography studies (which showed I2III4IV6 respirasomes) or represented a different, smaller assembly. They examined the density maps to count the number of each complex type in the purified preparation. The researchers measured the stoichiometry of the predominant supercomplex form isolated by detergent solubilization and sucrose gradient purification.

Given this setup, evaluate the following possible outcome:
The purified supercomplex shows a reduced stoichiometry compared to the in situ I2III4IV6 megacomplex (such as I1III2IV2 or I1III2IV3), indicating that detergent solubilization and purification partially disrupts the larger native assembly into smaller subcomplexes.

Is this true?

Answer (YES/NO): YES